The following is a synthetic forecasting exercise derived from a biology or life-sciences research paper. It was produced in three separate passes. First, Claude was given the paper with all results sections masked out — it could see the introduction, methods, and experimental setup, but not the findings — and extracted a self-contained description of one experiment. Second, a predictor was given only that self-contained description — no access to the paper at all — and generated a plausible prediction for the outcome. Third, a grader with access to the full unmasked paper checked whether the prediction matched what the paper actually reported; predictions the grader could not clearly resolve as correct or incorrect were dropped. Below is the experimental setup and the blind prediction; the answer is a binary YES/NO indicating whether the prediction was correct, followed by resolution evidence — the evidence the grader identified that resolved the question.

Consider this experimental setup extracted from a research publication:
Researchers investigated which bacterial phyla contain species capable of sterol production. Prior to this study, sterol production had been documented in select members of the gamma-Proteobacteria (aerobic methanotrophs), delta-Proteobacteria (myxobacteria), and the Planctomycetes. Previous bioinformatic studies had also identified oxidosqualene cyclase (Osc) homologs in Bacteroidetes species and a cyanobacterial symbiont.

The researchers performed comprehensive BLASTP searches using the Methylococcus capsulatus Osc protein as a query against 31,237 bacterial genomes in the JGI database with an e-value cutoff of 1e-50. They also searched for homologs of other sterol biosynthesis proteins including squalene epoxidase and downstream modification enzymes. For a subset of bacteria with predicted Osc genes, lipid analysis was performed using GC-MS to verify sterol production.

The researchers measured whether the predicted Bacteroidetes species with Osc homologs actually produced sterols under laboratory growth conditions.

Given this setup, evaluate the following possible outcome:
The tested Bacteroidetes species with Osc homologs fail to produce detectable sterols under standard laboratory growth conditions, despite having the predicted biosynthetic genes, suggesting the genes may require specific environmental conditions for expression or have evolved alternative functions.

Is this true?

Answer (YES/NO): NO